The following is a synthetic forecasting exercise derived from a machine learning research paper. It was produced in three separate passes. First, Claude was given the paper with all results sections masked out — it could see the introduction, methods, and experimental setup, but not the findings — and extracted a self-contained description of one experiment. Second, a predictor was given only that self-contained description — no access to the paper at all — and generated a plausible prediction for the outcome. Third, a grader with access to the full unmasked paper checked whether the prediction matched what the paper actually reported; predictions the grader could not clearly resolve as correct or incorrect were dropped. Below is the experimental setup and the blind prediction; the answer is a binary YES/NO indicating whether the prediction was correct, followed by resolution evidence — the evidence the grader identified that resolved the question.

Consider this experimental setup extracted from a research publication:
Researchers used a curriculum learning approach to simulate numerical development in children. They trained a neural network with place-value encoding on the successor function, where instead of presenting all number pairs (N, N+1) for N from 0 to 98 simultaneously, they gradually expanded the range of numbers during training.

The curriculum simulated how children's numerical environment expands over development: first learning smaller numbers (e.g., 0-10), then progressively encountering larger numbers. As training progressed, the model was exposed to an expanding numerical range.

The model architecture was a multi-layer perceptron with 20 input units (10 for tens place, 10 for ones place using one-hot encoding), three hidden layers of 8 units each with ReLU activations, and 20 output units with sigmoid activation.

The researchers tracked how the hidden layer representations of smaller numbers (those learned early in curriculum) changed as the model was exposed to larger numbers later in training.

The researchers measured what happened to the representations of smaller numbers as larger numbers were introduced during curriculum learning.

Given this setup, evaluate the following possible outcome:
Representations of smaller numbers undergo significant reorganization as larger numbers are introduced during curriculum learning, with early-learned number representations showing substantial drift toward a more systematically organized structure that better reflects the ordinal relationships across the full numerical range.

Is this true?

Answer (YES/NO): NO